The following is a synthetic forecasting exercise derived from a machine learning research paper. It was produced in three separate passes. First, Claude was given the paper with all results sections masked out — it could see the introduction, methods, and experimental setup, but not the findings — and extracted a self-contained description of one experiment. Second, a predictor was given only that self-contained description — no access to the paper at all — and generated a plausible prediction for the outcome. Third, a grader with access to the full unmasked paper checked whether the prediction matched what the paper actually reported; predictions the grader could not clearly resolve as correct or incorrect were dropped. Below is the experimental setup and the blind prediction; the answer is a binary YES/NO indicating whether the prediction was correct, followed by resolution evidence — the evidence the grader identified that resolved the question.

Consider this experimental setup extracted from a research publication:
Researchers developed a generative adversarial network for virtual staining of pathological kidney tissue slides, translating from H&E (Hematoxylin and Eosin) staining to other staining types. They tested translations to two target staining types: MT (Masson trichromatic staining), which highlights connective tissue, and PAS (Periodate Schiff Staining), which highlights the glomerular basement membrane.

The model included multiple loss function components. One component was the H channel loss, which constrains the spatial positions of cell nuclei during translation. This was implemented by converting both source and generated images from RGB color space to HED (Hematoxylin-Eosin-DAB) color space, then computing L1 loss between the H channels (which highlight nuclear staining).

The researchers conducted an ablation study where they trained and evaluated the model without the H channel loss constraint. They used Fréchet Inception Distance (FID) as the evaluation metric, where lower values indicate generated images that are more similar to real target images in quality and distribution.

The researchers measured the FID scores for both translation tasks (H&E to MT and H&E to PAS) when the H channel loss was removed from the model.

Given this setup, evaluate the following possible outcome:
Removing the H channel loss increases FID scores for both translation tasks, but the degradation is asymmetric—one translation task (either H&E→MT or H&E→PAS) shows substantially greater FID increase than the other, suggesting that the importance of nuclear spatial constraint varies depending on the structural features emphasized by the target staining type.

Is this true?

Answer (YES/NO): YES